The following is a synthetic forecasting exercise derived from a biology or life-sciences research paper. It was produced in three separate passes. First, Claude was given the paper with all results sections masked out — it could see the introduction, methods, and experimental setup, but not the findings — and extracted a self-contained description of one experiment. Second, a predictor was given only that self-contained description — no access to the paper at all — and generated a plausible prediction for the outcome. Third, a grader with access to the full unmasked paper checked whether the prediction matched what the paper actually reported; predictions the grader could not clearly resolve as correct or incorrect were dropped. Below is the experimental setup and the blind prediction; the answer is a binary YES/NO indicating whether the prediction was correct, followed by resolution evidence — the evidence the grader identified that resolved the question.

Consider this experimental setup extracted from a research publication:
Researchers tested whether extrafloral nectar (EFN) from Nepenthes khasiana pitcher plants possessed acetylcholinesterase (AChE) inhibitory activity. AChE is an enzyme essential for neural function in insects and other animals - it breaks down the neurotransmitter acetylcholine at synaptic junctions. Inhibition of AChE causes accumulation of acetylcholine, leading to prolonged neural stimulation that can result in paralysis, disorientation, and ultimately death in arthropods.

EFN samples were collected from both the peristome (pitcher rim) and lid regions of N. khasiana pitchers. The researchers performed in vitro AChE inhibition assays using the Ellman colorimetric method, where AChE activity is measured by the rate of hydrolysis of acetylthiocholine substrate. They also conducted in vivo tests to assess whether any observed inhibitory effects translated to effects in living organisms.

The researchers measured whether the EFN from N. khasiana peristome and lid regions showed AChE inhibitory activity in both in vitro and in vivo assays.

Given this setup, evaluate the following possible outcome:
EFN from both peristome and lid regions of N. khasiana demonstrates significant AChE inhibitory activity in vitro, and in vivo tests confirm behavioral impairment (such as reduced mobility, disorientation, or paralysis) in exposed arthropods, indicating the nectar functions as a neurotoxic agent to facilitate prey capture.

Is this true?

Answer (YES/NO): YES